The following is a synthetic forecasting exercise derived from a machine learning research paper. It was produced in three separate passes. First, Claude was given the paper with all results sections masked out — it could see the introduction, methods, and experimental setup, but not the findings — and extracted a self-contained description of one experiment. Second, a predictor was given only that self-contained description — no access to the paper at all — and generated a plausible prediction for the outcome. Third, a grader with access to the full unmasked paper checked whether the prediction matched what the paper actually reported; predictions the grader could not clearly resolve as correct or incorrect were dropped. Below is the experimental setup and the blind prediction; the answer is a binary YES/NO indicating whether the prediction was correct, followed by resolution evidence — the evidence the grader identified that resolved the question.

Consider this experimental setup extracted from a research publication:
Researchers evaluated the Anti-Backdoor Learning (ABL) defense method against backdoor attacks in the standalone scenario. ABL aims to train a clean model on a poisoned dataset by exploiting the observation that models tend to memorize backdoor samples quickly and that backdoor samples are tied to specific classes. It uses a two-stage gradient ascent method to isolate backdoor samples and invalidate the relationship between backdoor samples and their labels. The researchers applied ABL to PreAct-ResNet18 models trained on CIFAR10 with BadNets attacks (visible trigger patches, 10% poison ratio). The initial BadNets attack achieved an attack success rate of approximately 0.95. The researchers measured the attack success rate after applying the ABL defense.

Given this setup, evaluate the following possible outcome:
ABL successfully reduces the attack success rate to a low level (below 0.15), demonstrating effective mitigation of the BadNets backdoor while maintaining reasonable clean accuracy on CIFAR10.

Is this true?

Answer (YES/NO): NO